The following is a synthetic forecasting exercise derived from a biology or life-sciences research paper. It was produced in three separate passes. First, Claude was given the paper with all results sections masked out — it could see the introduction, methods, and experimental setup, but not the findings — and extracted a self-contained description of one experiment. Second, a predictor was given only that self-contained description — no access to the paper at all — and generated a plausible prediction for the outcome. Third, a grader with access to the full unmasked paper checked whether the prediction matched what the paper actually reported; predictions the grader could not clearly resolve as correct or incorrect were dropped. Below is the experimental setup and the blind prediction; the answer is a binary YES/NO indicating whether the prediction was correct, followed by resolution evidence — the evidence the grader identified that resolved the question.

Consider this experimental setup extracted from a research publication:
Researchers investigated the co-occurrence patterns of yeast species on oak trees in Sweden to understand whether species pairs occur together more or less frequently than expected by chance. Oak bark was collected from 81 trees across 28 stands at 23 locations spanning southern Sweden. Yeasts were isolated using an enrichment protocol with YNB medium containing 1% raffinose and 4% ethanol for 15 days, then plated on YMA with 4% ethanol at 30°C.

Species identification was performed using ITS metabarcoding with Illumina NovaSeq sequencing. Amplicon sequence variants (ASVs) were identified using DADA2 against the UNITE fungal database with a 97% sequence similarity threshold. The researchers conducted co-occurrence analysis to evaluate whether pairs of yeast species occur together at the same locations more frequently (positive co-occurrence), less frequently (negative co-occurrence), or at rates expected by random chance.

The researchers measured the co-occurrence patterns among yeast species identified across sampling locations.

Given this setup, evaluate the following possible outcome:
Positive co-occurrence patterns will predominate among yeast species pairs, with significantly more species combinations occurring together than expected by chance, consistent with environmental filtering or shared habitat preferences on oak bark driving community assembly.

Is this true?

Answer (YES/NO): NO